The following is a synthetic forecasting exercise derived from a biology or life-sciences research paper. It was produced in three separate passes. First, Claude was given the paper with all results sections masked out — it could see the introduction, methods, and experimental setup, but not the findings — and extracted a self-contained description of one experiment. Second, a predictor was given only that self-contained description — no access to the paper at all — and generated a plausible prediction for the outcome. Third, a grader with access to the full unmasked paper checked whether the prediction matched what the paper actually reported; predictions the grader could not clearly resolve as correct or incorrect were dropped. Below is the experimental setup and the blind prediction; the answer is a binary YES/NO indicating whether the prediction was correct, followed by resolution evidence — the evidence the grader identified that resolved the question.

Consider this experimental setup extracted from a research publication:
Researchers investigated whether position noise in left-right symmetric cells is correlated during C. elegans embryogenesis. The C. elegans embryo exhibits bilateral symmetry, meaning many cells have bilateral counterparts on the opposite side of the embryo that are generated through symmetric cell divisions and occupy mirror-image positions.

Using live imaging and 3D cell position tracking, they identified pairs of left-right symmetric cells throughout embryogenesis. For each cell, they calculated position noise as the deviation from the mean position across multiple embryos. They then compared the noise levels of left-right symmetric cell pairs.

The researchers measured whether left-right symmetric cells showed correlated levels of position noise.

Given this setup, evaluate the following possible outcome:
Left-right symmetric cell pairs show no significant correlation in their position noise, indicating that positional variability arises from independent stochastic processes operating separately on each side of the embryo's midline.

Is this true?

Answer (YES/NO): NO